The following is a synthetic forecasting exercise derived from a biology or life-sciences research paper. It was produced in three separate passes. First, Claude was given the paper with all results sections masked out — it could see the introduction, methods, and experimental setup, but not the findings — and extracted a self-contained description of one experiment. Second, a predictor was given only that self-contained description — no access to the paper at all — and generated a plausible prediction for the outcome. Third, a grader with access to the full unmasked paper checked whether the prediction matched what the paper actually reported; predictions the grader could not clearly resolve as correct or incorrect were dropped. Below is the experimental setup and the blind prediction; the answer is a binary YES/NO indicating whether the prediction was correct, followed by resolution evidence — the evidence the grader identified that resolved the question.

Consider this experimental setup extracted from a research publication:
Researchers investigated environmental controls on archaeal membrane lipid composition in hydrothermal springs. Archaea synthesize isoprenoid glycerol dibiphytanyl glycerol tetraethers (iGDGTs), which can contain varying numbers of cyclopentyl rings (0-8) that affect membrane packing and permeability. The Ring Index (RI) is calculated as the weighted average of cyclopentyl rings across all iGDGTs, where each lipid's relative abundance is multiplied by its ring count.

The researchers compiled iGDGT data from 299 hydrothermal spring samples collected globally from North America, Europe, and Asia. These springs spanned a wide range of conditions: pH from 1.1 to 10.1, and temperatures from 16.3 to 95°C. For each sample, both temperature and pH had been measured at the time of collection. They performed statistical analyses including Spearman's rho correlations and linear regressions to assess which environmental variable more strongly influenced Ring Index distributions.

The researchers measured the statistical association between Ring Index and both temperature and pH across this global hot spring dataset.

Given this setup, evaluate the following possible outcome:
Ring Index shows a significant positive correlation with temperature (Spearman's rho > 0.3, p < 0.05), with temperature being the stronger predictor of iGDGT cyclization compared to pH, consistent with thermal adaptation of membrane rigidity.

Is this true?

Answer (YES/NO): NO